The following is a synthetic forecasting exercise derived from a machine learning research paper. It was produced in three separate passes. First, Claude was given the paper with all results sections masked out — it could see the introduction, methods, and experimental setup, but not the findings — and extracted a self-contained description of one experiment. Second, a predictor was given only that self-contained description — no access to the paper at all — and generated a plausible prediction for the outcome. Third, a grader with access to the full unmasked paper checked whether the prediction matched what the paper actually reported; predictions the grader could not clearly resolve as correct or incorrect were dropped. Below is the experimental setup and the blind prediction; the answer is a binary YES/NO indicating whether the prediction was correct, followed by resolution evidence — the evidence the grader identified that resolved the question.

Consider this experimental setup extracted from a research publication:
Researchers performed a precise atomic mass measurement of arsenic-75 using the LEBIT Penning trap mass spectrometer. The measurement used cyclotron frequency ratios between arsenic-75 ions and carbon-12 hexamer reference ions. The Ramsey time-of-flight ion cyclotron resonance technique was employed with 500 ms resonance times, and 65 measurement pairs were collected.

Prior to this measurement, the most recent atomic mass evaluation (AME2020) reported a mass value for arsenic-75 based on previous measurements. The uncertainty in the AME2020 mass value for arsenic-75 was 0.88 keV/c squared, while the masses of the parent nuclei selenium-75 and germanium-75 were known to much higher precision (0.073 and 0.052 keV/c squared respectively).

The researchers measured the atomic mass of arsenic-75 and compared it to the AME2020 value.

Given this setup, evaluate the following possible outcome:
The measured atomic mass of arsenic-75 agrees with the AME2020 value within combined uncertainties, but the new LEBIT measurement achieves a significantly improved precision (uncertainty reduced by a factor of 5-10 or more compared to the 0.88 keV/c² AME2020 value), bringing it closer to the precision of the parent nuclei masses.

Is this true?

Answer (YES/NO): NO